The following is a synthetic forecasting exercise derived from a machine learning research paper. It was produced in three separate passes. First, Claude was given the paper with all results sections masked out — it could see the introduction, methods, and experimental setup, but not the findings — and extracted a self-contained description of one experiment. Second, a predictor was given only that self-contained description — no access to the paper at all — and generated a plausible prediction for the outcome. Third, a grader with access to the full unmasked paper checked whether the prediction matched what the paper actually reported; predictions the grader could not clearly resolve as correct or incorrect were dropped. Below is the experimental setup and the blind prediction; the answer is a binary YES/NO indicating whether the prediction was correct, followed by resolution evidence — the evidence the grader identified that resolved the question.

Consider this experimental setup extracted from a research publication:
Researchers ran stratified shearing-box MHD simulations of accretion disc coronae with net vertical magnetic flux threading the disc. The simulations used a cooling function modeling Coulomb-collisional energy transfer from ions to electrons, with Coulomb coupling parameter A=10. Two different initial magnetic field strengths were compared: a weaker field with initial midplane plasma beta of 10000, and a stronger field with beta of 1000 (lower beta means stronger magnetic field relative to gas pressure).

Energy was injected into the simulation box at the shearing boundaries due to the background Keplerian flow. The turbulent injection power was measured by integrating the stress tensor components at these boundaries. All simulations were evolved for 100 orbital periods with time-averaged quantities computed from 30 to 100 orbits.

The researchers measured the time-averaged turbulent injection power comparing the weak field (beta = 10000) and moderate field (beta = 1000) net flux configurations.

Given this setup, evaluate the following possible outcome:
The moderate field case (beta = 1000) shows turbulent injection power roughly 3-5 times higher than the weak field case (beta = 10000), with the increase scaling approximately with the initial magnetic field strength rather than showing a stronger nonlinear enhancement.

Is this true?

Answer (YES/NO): YES